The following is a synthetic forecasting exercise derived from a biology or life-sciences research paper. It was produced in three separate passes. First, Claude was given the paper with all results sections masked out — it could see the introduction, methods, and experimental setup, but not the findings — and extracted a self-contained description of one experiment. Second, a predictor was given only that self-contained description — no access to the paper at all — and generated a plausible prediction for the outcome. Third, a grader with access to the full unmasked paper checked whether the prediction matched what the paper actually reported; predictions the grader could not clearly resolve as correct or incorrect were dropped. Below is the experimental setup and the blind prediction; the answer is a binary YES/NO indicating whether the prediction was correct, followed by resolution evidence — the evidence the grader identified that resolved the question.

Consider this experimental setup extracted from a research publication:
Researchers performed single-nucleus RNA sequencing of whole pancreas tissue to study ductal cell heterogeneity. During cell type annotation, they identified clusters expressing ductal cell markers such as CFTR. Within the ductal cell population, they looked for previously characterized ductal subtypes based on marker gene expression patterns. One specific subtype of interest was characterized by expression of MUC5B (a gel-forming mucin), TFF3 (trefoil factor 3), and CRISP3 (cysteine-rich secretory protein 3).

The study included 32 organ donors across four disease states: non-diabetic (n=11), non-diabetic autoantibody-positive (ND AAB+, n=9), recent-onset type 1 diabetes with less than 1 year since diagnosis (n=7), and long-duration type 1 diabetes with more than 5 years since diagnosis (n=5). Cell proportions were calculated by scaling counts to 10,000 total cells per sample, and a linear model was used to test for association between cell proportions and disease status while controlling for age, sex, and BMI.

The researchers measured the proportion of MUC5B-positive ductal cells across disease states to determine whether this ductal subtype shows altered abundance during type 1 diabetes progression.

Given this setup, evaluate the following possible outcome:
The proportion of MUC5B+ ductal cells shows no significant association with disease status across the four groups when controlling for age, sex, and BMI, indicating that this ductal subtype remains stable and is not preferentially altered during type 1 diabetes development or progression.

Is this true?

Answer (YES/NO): NO